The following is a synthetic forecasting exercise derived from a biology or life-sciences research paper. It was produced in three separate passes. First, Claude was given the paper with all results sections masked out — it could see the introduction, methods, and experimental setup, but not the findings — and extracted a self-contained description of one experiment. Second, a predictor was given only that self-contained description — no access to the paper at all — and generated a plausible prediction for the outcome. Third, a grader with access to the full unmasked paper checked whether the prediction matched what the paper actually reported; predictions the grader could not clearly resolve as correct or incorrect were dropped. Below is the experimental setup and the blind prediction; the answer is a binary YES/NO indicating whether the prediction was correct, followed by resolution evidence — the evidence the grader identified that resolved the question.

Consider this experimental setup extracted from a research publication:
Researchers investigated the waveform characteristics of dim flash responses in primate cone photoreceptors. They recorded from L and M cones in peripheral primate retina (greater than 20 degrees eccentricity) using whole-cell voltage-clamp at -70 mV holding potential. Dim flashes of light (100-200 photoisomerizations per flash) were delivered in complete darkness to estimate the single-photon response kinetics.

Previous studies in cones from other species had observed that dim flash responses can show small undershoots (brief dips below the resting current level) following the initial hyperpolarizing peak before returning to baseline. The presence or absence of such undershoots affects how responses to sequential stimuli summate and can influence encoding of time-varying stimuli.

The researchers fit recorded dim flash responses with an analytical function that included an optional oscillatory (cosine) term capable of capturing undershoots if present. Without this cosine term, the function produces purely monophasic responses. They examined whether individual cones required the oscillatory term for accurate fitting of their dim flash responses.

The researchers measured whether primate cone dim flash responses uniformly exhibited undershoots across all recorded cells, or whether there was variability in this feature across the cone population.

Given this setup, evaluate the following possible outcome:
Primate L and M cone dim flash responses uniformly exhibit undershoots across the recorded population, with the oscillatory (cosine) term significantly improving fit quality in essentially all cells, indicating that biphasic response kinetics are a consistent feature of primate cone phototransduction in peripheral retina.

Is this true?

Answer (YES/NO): NO